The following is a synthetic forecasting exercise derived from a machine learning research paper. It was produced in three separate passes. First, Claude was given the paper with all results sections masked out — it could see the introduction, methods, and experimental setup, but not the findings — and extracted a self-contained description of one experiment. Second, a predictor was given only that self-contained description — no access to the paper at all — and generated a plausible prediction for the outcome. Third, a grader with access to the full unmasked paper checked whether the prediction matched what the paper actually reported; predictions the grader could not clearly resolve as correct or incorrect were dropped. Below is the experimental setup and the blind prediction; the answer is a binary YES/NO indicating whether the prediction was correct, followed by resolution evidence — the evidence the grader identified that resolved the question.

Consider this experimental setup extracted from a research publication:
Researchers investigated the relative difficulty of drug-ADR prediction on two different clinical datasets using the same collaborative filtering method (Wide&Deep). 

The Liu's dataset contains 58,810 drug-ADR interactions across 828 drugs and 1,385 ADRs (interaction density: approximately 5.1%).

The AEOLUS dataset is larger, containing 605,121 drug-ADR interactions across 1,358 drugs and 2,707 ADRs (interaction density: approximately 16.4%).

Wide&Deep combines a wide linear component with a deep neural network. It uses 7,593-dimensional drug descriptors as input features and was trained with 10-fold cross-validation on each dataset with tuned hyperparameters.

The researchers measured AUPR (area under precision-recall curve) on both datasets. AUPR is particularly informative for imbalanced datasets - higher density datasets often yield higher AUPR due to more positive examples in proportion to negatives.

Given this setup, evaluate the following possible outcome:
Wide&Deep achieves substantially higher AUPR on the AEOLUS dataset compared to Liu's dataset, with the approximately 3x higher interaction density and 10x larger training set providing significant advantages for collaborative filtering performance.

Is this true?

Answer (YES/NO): YES